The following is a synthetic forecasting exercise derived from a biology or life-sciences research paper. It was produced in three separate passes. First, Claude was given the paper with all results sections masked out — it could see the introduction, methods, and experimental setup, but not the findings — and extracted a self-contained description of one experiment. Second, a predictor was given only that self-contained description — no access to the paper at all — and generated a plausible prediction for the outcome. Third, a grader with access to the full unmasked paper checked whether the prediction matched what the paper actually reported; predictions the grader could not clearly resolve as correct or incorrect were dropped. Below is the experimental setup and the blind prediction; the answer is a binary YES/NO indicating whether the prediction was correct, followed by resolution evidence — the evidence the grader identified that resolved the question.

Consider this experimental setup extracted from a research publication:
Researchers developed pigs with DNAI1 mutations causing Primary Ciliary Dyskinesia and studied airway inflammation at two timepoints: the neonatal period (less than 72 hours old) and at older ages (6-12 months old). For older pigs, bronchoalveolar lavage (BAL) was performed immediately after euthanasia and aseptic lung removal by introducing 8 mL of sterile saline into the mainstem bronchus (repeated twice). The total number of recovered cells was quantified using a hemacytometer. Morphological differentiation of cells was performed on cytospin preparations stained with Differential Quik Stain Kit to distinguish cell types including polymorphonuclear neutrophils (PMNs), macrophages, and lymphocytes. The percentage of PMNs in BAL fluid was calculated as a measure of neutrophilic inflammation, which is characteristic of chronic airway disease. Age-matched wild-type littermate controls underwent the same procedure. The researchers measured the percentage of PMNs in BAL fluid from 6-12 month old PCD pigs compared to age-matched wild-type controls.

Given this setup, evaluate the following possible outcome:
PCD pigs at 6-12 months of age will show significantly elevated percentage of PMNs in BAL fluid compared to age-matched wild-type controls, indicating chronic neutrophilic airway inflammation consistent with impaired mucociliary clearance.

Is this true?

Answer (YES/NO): YES